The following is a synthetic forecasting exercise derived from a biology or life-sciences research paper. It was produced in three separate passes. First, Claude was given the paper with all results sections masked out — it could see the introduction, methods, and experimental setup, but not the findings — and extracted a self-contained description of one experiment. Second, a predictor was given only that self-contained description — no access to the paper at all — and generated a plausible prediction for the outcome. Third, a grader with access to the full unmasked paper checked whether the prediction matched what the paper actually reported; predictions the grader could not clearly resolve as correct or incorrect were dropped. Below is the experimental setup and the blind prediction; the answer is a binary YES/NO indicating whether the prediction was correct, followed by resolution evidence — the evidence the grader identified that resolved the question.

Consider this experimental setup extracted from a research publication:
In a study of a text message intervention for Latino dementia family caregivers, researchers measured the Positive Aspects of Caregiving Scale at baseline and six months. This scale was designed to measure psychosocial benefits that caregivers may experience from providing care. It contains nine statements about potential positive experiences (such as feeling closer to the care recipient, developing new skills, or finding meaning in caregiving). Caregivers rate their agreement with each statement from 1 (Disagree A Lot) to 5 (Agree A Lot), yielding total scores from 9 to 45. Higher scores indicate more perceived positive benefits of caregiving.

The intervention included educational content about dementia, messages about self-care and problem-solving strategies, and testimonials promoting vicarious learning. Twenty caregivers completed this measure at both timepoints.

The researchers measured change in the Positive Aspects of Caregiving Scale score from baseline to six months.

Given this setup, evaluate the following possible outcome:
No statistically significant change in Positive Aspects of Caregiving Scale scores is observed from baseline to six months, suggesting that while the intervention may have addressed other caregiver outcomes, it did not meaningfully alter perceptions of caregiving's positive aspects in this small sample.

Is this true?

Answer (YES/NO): YES